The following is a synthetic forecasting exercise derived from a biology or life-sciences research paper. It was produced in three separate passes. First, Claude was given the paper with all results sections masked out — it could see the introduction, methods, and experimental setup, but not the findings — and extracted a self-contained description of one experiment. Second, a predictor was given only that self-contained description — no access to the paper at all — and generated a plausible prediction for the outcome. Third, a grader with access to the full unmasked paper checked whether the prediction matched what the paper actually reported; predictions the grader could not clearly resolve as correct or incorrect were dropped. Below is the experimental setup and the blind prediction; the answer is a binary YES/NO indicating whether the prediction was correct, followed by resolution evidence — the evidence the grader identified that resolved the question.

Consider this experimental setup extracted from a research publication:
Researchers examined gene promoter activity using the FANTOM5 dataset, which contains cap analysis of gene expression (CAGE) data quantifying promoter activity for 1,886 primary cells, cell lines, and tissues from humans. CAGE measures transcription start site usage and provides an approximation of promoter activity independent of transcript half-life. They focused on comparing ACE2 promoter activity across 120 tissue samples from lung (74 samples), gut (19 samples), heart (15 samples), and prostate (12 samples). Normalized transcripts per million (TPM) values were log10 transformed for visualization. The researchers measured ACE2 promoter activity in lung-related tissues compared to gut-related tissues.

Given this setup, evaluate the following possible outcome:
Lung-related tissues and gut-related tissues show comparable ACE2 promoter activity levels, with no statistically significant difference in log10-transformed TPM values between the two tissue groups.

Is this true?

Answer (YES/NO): NO